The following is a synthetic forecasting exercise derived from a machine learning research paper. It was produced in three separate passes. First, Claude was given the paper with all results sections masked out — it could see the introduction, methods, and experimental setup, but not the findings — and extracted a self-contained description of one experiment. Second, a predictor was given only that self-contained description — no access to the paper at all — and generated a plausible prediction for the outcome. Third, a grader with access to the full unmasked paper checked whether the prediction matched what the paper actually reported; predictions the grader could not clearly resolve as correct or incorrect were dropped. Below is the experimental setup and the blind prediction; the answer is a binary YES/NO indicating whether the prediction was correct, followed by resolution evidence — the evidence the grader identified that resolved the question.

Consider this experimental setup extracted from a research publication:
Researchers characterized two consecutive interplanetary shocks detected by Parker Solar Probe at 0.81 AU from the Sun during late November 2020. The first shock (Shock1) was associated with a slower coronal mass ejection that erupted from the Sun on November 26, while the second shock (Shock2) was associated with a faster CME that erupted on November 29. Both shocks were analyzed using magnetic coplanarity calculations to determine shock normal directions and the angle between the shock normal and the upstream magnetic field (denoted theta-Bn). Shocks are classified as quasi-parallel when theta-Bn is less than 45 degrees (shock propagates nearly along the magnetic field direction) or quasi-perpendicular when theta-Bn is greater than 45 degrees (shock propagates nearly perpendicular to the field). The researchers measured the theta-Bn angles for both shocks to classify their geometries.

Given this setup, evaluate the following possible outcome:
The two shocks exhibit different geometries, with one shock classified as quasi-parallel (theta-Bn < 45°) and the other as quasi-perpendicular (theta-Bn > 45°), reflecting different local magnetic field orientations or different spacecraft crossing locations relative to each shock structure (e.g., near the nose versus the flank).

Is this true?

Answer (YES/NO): NO